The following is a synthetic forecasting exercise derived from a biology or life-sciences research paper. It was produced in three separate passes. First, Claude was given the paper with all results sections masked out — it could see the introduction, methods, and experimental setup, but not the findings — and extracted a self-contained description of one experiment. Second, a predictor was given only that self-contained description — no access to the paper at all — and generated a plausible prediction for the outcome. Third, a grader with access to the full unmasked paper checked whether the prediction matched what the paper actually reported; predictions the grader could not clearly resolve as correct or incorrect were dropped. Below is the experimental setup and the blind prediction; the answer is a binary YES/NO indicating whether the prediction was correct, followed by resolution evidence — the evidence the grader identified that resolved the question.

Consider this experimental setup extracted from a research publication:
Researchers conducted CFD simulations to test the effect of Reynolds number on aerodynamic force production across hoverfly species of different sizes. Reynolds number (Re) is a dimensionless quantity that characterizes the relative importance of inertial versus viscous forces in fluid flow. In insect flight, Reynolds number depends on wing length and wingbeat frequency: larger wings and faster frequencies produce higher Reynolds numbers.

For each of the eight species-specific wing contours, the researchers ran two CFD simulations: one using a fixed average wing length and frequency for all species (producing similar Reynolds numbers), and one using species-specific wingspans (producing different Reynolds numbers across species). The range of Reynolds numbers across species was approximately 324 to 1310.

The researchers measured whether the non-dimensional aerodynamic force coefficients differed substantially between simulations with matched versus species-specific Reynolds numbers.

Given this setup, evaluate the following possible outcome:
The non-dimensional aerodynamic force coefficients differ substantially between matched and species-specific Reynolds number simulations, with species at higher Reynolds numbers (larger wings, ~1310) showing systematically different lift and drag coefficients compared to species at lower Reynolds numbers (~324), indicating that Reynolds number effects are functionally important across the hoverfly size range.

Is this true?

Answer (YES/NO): NO